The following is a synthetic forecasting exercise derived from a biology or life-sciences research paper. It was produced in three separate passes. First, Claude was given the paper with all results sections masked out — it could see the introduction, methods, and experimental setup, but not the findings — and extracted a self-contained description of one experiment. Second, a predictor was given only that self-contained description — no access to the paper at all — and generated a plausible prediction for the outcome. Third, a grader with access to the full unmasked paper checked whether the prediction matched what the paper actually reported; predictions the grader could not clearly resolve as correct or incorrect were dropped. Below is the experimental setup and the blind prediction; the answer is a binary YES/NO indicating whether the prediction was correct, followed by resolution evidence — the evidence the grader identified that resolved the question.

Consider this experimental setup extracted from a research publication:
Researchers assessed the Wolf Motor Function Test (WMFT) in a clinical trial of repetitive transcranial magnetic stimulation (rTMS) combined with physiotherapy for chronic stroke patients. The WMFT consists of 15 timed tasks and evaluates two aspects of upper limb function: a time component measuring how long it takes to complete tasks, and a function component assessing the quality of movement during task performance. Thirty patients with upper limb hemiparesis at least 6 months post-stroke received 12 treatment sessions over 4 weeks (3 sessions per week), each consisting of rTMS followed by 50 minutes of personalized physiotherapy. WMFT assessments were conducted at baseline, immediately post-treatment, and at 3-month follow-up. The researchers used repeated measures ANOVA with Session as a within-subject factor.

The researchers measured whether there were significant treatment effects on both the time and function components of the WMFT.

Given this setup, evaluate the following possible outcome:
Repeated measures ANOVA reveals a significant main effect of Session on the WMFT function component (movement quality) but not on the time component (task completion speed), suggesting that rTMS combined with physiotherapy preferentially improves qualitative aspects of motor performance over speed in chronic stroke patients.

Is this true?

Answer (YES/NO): NO